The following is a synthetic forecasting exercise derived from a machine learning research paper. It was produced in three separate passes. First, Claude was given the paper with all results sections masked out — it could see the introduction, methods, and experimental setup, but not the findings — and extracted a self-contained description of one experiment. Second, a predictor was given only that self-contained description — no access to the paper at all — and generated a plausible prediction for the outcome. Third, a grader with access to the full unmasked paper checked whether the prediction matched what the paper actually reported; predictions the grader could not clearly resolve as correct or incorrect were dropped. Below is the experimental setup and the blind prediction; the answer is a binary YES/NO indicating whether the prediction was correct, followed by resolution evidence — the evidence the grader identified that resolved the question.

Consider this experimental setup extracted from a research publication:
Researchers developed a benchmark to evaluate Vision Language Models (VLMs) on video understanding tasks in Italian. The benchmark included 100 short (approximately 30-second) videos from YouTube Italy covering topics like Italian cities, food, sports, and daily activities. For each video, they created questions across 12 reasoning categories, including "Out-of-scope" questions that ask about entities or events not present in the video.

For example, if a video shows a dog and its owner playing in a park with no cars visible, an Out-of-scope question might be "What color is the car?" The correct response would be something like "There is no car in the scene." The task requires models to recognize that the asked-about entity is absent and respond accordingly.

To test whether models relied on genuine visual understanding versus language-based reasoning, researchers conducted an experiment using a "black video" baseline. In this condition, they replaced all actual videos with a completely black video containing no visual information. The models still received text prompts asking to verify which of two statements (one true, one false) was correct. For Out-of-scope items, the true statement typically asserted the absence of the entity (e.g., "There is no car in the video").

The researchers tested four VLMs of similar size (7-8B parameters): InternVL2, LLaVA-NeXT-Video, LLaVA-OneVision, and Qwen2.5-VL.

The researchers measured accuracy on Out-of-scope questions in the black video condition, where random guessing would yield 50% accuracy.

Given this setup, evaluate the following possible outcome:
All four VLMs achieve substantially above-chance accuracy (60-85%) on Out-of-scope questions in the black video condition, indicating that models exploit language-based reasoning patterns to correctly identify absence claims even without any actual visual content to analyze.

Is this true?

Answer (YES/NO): NO